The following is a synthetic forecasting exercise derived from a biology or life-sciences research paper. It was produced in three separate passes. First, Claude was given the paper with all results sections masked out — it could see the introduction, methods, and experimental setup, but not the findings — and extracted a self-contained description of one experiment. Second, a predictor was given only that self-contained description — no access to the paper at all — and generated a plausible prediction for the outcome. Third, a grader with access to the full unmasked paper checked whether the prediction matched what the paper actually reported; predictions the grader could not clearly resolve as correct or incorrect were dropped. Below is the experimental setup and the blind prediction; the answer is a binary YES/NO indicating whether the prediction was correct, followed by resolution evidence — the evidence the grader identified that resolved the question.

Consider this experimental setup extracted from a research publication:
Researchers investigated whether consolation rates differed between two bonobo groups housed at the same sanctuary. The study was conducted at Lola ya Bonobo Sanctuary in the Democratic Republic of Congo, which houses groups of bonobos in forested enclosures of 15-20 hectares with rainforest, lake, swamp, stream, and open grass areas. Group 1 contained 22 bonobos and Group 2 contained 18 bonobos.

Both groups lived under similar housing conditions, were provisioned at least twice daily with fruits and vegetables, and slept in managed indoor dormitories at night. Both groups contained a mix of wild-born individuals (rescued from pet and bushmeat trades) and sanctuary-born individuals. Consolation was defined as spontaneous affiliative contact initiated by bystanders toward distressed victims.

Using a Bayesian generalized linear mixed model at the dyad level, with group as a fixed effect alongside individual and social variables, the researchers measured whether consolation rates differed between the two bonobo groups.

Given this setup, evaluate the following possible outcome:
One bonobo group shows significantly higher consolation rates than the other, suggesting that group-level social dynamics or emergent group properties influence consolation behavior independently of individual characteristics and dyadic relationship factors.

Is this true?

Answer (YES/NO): NO